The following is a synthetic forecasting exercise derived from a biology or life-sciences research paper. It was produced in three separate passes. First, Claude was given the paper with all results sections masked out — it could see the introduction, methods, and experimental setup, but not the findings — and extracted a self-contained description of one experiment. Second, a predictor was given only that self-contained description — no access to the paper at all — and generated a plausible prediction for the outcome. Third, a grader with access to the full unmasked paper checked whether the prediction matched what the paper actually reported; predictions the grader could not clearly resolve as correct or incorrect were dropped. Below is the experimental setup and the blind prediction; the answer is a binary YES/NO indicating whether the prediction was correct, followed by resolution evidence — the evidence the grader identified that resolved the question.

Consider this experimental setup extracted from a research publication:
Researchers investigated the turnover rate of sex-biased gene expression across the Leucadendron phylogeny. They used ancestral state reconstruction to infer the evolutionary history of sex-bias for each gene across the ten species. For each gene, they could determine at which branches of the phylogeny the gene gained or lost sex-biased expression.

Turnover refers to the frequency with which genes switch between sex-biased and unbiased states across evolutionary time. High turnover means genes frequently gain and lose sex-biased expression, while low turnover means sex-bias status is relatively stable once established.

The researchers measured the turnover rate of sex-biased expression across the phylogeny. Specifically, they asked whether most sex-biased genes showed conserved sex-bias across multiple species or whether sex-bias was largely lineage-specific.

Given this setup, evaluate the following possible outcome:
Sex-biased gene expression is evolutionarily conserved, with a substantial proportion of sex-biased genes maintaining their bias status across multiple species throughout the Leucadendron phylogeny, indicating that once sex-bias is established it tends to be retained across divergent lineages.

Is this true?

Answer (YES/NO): NO